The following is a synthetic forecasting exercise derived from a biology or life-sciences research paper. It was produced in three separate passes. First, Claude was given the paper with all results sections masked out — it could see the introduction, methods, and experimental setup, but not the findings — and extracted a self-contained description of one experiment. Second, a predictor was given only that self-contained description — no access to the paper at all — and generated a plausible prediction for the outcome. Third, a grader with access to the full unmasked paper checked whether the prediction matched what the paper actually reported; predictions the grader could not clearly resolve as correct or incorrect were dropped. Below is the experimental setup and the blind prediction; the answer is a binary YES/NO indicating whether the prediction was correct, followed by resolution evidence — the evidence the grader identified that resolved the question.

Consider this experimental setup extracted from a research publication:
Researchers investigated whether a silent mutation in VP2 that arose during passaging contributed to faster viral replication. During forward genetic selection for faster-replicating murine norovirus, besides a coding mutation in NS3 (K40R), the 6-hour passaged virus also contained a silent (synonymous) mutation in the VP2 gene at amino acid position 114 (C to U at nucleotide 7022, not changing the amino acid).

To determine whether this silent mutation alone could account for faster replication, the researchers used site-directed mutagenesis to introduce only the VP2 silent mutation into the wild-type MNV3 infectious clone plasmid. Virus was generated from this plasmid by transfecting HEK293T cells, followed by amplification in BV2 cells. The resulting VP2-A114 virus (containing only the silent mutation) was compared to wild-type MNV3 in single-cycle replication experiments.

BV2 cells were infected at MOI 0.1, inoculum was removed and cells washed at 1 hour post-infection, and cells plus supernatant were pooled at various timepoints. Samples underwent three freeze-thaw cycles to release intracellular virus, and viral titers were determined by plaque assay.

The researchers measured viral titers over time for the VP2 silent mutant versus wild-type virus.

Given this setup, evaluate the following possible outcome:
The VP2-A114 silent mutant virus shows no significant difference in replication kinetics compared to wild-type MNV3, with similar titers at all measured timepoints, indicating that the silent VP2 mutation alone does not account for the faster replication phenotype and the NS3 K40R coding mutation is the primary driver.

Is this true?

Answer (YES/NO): YES